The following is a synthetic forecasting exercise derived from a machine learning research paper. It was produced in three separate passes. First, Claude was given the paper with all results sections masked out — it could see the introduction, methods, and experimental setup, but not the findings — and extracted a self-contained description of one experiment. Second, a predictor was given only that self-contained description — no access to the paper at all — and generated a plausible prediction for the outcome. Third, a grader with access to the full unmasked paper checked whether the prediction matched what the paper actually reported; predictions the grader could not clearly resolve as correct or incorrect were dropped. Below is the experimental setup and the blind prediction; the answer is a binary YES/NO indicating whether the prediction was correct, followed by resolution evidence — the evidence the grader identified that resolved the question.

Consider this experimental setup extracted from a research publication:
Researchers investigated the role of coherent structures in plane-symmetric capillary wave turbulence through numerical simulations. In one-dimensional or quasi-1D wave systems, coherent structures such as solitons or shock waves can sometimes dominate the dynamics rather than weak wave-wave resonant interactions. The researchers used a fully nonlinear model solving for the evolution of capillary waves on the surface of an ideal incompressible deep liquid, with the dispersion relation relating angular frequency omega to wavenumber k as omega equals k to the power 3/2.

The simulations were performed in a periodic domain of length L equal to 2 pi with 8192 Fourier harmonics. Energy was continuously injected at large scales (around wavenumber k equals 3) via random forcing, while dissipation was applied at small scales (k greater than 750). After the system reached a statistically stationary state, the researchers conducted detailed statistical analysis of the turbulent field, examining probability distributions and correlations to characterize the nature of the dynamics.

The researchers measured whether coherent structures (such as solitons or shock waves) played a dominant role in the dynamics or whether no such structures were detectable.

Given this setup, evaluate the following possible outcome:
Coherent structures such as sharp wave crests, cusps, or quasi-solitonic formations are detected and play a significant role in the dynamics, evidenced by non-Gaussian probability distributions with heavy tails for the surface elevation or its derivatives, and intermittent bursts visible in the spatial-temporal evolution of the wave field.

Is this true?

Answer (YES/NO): NO